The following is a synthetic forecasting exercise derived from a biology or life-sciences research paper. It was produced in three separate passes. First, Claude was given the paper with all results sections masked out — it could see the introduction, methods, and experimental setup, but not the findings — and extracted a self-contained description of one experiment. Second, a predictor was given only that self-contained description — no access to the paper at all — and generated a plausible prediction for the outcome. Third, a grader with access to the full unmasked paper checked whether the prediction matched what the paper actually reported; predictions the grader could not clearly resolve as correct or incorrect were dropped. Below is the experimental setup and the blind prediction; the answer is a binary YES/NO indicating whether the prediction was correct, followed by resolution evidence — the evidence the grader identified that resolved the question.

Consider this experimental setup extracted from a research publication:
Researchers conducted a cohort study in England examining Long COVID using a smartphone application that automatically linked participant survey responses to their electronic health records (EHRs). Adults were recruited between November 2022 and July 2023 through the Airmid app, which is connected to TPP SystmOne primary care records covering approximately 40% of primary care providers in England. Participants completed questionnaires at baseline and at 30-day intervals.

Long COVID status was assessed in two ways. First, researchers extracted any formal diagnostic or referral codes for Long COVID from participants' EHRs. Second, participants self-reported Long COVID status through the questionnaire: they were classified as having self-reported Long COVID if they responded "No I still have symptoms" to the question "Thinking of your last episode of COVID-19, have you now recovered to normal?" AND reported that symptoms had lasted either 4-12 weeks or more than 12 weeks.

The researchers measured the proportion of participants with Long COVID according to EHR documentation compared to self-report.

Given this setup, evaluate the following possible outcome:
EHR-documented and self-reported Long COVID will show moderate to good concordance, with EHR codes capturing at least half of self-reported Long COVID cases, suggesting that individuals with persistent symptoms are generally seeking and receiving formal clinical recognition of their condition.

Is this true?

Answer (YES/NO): NO